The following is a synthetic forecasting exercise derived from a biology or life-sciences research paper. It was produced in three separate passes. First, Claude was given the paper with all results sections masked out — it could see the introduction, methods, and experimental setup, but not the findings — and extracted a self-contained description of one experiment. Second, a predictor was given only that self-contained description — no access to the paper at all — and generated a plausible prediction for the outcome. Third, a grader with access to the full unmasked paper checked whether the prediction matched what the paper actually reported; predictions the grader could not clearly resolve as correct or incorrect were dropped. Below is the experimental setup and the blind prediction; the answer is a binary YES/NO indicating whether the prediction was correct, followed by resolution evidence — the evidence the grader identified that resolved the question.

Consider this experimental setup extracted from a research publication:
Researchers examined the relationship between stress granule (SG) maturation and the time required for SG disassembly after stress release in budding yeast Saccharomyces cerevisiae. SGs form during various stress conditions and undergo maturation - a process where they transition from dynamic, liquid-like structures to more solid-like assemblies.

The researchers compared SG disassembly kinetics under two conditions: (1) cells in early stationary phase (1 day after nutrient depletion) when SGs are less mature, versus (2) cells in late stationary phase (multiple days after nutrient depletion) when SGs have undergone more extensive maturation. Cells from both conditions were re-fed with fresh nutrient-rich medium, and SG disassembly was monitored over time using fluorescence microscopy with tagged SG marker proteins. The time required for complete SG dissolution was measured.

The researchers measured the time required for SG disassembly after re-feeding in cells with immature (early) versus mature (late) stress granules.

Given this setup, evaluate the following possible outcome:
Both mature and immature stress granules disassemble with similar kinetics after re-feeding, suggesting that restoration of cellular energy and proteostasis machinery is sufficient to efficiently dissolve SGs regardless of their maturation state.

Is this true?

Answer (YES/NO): NO